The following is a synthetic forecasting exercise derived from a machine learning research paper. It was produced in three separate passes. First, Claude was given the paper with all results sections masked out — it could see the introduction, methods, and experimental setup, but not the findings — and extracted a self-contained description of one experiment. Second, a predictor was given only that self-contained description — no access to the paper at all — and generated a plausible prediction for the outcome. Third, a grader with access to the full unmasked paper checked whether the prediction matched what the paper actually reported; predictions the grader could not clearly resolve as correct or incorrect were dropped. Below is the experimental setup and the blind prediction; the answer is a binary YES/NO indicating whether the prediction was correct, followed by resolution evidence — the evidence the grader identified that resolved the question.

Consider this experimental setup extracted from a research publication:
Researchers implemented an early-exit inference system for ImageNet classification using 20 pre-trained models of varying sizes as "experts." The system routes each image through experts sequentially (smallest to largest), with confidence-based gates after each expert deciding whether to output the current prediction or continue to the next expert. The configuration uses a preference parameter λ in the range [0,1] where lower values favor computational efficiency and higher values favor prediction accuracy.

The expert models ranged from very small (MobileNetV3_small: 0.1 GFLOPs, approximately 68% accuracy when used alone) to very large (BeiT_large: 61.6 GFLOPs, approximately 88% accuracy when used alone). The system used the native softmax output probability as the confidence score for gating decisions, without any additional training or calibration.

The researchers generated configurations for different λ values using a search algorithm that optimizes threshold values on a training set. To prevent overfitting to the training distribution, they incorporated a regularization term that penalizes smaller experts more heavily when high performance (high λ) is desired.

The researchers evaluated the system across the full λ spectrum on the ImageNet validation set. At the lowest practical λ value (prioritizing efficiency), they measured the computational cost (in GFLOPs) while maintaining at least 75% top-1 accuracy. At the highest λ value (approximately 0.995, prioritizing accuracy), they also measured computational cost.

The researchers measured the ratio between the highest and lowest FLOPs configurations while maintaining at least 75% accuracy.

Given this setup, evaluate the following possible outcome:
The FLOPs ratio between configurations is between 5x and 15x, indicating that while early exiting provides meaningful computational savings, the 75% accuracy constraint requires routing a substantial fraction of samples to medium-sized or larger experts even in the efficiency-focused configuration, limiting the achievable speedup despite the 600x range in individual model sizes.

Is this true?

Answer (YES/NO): NO